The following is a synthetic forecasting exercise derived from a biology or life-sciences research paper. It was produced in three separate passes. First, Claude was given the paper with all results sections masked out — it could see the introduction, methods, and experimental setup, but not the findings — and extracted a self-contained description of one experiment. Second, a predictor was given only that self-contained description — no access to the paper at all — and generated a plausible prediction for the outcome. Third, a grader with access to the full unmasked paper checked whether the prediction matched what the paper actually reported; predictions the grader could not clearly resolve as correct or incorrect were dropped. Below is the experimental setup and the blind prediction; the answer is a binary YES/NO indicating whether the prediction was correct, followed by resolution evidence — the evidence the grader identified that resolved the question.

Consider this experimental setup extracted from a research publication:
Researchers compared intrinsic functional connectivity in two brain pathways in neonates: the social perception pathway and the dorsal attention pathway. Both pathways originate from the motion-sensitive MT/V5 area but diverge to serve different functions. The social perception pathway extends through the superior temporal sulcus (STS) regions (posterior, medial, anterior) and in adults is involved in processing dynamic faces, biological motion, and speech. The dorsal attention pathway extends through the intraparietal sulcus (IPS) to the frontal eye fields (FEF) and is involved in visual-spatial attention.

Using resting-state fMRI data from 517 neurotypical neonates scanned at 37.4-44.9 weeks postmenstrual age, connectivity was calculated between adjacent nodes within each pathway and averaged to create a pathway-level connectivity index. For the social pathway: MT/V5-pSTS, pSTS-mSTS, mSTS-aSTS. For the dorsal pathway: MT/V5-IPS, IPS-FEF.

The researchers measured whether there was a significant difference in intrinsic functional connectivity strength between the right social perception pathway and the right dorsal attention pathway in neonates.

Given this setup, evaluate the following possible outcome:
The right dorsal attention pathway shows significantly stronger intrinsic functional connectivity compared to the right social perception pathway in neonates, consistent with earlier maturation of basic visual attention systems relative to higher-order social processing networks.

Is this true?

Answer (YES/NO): NO